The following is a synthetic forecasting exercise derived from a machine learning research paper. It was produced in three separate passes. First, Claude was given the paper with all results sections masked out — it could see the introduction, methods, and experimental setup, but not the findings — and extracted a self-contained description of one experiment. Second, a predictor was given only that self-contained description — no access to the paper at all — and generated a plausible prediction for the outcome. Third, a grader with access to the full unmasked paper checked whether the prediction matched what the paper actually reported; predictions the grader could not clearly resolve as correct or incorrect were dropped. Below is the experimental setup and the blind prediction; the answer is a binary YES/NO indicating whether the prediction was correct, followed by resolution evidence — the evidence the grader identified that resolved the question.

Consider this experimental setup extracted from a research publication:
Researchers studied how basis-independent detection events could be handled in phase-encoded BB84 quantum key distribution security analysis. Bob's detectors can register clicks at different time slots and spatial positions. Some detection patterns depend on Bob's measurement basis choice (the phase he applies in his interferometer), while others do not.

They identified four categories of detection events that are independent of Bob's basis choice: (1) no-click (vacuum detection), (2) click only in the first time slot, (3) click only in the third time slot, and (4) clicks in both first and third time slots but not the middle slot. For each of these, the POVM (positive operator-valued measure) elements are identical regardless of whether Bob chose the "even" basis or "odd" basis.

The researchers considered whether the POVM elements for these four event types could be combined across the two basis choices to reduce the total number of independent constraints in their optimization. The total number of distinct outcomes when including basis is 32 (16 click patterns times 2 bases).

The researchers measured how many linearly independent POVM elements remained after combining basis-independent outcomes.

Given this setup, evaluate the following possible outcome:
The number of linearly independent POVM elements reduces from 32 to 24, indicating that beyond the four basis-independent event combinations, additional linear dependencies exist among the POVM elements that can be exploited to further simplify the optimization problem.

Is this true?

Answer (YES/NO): NO